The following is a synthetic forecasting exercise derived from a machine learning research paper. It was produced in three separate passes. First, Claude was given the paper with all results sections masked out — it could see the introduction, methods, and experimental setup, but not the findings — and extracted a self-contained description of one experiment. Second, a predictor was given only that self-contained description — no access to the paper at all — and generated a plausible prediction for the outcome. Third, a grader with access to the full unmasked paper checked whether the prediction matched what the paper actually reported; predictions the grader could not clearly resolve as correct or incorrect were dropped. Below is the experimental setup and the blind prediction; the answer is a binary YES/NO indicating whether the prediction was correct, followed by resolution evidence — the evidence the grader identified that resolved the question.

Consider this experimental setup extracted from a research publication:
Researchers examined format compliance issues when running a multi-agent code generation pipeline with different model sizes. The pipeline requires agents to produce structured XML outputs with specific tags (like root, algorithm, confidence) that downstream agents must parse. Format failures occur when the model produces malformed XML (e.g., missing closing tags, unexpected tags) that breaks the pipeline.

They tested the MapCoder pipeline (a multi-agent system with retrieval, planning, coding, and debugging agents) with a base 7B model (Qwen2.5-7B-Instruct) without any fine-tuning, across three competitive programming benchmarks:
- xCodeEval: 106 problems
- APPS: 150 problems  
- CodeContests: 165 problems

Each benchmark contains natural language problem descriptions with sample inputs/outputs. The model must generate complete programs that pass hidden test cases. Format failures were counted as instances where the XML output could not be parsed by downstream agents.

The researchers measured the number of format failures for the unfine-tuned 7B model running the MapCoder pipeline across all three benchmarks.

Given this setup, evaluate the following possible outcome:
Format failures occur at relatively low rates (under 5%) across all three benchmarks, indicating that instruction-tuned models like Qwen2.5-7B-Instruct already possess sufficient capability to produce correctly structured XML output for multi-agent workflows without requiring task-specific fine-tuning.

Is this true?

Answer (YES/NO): NO